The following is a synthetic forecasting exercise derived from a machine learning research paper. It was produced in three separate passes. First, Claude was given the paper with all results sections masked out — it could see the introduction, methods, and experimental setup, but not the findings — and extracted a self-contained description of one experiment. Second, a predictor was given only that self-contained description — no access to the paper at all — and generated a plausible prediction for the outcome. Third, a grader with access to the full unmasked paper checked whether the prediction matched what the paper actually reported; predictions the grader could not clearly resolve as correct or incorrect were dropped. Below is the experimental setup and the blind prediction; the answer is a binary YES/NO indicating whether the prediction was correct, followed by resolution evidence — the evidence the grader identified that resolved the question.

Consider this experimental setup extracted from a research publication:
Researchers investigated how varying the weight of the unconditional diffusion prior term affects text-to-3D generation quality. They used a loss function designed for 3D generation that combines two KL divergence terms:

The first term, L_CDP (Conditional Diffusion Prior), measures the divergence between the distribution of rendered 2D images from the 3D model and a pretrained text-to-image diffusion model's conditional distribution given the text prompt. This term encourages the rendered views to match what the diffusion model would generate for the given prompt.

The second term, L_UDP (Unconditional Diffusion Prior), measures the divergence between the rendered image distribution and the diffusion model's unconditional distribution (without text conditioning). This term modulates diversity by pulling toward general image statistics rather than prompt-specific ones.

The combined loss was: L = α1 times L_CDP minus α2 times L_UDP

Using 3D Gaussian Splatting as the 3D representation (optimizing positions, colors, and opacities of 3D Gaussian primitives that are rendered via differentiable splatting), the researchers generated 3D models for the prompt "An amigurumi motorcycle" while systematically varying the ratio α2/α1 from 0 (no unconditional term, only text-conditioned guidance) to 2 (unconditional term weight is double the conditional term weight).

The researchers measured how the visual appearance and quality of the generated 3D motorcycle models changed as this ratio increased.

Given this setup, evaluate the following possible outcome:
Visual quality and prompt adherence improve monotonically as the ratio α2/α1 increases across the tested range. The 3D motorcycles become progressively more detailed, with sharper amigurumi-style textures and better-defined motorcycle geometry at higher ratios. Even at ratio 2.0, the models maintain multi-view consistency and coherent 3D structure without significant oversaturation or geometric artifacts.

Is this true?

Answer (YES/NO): NO